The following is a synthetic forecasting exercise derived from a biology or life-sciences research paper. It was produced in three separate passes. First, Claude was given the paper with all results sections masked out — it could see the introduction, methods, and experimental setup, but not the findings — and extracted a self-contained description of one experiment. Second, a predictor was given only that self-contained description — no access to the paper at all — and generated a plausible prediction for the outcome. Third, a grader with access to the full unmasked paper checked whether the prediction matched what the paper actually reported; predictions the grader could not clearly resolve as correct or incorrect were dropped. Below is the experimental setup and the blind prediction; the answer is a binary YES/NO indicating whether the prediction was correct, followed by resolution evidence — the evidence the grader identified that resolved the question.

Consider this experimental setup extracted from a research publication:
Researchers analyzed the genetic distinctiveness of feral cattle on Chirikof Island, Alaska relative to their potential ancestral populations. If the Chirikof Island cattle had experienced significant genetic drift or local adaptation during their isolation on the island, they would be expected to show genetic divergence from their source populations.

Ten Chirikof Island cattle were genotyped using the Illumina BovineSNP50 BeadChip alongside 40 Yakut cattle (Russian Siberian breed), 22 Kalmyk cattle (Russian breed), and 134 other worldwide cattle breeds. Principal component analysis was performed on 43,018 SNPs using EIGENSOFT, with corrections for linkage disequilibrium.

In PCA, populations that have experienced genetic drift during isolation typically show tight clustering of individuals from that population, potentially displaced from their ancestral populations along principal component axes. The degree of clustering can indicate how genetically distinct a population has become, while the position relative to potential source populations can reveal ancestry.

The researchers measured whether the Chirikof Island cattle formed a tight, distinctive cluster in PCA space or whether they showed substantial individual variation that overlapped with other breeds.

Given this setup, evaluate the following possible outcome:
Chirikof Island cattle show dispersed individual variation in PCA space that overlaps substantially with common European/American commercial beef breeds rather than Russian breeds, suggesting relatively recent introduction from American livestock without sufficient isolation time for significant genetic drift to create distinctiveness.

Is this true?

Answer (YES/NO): NO